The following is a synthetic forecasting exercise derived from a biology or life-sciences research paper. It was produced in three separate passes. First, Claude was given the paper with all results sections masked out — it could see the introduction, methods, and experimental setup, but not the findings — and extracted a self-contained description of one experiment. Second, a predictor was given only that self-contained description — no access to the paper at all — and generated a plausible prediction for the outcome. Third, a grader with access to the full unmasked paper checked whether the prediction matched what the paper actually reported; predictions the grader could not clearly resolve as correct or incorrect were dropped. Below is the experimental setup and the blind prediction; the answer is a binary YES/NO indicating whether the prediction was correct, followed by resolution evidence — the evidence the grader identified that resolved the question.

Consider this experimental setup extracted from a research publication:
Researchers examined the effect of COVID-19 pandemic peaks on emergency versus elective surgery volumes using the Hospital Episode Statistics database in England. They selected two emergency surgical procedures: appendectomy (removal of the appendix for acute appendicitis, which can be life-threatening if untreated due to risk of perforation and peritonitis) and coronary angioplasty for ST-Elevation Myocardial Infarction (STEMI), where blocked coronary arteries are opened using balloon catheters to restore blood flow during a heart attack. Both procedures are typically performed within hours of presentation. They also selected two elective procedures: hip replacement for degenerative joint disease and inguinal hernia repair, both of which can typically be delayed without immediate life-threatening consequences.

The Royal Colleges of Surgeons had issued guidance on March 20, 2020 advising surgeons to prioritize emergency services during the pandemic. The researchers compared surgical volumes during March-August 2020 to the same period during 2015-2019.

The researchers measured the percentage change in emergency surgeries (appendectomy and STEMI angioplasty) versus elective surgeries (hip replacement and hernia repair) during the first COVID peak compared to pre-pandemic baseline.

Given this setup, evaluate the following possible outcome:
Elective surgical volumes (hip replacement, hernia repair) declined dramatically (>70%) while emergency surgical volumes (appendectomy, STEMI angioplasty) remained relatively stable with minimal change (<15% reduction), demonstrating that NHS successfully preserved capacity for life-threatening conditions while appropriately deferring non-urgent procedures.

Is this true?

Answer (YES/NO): NO